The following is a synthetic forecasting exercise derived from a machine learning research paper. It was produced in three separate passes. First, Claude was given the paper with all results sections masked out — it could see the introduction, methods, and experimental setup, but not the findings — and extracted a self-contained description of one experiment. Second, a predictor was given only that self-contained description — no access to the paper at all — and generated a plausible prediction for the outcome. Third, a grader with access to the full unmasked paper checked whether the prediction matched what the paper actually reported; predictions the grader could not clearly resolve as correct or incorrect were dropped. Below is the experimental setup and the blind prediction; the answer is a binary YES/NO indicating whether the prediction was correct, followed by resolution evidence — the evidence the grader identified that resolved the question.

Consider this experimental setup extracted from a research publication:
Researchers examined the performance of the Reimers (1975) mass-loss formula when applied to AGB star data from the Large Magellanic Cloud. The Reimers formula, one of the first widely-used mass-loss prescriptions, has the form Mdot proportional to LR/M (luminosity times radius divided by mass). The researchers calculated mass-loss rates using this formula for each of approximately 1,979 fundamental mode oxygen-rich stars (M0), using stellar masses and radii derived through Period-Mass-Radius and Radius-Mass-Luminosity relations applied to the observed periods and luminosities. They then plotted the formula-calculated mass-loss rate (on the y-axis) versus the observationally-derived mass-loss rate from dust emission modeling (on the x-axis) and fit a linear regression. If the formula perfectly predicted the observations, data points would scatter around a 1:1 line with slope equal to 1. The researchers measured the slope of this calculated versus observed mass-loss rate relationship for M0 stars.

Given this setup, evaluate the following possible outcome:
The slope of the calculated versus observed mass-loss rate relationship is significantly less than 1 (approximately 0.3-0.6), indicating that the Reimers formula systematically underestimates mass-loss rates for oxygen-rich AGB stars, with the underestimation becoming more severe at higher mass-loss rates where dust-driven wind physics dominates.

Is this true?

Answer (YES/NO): NO